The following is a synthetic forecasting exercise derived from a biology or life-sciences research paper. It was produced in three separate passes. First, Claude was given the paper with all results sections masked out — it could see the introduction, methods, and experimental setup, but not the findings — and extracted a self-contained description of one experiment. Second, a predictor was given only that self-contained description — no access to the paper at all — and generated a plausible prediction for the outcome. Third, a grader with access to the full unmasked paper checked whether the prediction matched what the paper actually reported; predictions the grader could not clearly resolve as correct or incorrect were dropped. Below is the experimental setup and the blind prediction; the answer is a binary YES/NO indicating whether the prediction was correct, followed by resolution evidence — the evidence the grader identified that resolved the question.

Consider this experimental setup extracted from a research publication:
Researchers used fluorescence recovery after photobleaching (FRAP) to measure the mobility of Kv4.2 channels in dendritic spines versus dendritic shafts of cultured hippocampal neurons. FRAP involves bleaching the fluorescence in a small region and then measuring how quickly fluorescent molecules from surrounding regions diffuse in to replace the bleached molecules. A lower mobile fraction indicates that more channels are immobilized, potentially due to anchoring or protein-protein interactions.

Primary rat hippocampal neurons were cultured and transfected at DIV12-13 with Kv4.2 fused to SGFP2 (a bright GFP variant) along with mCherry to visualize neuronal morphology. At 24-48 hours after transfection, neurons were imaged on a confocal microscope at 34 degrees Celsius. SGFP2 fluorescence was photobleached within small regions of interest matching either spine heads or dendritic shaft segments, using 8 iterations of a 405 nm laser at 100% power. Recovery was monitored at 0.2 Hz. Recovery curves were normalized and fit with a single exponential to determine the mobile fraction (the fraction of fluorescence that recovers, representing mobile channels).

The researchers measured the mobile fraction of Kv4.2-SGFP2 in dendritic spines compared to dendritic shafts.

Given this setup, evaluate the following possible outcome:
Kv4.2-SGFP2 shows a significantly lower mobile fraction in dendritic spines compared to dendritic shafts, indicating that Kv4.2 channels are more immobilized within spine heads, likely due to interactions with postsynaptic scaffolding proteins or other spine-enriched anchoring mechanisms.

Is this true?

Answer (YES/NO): YES